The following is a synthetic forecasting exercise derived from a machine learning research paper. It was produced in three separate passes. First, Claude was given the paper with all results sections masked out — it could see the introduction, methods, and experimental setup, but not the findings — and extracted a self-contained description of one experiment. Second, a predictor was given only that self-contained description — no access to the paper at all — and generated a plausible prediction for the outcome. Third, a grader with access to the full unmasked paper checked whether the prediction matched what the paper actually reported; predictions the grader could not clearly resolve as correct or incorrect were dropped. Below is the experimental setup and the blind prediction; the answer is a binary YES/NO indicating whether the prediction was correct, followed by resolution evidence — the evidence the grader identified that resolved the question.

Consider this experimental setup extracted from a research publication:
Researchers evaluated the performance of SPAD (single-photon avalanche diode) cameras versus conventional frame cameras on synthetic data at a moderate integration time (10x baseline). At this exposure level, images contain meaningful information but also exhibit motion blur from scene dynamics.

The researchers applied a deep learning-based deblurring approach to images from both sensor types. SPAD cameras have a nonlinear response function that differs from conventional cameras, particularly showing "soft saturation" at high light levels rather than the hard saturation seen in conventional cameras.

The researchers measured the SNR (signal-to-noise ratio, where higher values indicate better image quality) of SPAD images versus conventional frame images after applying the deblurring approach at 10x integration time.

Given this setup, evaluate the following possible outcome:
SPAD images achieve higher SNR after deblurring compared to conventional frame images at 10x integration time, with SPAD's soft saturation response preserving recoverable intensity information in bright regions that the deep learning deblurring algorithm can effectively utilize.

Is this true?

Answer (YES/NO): NO